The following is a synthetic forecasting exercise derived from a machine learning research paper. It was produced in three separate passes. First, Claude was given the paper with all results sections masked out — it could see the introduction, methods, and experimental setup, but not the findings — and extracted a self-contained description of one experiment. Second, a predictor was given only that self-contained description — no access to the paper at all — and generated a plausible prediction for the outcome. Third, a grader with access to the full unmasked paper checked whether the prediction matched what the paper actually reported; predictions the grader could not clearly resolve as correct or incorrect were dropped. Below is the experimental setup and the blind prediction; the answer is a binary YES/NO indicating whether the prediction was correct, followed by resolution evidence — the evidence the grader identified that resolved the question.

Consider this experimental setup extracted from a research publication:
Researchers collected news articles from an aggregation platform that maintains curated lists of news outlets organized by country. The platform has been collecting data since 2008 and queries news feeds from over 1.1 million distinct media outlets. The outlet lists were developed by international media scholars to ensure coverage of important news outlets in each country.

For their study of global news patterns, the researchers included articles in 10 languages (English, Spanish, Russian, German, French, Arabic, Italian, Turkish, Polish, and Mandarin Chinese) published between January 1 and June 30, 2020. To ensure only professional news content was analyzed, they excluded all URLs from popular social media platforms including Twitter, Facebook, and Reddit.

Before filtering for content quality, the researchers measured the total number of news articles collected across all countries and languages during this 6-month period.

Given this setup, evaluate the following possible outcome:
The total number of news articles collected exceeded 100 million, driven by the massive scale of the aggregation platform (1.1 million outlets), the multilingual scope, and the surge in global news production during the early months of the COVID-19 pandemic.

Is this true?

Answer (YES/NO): NO